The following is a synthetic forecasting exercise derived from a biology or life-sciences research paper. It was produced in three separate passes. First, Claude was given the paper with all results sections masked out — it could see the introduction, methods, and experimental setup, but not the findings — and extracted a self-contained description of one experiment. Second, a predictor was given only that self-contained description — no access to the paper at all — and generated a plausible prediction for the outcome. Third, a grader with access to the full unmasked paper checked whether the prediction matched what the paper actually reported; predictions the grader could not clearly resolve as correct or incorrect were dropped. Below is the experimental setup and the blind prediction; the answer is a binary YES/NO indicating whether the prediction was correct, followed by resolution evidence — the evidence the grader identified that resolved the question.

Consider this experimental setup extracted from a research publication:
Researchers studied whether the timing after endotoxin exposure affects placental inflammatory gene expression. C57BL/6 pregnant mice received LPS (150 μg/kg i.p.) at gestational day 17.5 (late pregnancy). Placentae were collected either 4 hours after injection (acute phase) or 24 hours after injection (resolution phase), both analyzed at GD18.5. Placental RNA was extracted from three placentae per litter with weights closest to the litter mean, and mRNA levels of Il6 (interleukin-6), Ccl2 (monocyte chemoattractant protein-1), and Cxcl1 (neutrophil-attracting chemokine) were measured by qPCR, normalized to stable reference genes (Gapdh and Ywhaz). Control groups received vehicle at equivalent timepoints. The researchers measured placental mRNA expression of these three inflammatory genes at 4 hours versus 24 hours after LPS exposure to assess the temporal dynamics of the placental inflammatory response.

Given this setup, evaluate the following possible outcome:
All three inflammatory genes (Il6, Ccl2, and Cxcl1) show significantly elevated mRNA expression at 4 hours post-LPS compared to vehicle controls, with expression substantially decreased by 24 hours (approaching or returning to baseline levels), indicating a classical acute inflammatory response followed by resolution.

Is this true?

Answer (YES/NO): NO